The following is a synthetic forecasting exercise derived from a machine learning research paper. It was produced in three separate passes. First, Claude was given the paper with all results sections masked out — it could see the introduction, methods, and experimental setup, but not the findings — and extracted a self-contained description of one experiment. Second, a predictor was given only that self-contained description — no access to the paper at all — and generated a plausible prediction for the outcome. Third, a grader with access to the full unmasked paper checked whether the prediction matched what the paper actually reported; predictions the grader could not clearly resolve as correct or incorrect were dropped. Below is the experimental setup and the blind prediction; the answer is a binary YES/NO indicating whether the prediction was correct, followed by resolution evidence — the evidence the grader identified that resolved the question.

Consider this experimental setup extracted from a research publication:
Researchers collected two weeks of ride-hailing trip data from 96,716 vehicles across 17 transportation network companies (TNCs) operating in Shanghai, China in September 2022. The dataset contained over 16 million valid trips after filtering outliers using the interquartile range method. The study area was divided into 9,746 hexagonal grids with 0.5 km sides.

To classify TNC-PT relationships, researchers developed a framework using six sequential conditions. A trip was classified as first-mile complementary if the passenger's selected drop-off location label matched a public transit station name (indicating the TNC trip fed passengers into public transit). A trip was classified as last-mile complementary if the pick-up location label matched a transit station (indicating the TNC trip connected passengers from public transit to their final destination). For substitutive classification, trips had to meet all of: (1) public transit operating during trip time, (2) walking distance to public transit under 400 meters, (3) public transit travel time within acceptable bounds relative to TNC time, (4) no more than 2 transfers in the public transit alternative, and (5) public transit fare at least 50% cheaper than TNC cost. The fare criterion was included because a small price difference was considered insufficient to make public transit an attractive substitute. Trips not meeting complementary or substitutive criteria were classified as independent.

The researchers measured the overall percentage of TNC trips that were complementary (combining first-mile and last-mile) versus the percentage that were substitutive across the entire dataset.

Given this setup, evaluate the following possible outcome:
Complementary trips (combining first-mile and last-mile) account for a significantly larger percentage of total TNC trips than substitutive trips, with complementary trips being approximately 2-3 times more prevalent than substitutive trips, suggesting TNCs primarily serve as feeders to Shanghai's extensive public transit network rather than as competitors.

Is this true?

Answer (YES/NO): NO